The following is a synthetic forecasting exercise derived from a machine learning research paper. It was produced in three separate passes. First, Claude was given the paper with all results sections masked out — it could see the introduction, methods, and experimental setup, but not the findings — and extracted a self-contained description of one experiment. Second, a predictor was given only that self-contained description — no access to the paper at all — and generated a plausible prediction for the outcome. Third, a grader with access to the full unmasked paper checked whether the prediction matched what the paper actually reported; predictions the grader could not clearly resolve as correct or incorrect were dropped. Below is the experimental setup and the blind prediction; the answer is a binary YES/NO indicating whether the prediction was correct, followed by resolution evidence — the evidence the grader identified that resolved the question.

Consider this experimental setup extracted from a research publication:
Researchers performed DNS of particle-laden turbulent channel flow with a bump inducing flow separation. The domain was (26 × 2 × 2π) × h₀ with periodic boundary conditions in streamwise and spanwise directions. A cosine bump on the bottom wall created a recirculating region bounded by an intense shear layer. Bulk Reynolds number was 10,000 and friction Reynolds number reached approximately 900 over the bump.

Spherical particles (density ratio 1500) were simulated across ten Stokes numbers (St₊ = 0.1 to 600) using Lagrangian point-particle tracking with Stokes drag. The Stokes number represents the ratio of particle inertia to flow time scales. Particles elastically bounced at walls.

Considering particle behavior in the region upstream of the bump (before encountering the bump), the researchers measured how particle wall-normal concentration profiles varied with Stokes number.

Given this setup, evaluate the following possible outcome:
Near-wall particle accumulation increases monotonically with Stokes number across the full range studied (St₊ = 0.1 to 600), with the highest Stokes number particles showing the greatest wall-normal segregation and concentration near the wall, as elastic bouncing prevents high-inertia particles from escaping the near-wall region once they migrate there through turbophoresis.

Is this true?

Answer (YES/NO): NO